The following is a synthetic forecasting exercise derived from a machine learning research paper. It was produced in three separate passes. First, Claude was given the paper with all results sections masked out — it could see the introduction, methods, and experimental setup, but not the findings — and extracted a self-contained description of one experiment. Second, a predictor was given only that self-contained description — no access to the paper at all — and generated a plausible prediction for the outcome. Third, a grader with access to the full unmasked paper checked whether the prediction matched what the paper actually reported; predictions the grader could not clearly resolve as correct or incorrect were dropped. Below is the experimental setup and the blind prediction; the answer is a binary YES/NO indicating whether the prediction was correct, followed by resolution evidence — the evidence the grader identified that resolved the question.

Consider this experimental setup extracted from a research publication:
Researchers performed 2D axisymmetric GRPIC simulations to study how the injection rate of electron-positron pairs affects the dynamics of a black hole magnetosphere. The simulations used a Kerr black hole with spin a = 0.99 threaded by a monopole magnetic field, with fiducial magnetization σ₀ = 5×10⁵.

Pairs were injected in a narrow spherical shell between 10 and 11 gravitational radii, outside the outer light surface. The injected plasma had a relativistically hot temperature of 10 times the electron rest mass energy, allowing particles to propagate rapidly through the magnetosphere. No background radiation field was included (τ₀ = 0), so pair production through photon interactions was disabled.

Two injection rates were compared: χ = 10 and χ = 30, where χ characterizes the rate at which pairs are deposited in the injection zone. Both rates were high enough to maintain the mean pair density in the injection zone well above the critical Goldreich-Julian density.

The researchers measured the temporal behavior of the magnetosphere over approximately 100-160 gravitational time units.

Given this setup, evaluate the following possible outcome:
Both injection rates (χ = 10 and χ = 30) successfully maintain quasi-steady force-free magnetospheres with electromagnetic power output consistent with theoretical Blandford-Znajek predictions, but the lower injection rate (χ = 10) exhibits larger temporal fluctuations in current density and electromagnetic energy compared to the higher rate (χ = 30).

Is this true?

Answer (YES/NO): NO